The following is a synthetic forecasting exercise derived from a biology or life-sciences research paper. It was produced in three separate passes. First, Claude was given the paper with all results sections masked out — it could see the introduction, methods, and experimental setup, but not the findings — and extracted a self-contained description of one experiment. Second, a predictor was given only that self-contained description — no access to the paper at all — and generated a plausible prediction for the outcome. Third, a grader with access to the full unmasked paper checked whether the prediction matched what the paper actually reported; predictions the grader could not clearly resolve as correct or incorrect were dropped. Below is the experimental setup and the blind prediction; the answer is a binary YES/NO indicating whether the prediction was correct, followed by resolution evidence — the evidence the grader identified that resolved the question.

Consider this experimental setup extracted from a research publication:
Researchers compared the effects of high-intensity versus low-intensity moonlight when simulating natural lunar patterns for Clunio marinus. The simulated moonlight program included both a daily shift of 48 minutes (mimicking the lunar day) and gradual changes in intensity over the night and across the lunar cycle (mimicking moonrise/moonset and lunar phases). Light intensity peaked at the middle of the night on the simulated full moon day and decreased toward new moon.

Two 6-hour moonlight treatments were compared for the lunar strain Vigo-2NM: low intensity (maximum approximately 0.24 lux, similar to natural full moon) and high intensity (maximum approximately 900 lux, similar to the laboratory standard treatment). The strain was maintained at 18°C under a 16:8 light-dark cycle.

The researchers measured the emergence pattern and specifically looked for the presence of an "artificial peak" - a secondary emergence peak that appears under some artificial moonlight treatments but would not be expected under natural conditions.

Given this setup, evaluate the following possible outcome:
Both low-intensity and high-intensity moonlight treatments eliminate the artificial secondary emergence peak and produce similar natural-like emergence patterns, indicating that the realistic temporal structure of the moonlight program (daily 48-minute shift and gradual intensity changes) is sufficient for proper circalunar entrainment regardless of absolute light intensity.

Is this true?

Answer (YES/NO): NO